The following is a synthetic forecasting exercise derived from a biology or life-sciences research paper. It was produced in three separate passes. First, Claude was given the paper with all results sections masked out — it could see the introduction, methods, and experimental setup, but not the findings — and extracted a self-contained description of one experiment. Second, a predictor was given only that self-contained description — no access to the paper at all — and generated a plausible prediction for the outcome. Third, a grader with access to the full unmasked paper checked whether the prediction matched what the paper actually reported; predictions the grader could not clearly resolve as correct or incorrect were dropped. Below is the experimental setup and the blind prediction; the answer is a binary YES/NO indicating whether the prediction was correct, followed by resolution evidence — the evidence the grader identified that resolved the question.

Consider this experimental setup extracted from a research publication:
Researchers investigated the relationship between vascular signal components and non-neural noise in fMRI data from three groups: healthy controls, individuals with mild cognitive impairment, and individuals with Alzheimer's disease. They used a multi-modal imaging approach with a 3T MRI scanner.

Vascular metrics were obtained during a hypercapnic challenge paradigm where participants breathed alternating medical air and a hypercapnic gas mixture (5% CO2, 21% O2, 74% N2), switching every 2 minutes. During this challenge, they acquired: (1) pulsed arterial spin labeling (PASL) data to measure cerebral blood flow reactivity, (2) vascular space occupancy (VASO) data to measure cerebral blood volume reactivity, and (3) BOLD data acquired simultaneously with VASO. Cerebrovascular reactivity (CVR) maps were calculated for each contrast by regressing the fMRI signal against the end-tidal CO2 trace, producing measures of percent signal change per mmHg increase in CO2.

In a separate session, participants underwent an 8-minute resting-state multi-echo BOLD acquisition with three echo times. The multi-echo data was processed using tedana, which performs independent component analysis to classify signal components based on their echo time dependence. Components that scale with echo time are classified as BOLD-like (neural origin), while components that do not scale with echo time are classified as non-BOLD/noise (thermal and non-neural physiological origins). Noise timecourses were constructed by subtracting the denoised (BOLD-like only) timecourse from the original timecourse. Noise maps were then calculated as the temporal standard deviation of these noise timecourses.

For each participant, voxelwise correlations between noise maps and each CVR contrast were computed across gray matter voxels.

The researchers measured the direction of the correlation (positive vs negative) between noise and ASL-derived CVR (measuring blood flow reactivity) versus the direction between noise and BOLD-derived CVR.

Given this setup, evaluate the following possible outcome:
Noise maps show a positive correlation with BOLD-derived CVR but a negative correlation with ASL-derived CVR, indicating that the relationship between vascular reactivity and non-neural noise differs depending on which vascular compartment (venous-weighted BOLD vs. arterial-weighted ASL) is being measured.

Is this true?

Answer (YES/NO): YES